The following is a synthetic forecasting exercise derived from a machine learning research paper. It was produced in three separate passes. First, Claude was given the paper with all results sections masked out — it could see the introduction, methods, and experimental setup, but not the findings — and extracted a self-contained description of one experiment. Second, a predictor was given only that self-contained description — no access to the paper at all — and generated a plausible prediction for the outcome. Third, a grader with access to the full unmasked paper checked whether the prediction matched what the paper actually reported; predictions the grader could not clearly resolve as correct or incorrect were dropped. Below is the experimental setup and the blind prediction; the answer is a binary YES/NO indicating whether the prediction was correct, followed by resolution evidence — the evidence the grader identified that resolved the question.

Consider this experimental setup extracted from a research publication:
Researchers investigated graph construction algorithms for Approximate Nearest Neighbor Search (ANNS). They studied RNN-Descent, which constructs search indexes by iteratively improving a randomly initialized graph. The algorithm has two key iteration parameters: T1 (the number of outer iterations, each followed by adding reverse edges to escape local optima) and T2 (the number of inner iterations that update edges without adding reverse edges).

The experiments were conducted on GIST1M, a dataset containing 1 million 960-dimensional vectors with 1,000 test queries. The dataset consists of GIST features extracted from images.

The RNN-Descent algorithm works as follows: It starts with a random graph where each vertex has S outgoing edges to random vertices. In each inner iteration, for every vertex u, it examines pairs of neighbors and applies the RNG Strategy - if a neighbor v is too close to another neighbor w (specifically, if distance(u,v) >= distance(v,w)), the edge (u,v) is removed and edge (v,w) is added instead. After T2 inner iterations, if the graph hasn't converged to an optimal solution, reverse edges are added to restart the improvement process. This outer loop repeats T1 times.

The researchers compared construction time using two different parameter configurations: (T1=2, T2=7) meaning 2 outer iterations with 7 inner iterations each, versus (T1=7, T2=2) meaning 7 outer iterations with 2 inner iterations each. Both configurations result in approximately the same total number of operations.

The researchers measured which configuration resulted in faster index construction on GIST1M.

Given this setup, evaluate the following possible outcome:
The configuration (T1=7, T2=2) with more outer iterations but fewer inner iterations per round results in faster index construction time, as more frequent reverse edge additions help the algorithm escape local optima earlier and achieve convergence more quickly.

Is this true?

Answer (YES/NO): NO